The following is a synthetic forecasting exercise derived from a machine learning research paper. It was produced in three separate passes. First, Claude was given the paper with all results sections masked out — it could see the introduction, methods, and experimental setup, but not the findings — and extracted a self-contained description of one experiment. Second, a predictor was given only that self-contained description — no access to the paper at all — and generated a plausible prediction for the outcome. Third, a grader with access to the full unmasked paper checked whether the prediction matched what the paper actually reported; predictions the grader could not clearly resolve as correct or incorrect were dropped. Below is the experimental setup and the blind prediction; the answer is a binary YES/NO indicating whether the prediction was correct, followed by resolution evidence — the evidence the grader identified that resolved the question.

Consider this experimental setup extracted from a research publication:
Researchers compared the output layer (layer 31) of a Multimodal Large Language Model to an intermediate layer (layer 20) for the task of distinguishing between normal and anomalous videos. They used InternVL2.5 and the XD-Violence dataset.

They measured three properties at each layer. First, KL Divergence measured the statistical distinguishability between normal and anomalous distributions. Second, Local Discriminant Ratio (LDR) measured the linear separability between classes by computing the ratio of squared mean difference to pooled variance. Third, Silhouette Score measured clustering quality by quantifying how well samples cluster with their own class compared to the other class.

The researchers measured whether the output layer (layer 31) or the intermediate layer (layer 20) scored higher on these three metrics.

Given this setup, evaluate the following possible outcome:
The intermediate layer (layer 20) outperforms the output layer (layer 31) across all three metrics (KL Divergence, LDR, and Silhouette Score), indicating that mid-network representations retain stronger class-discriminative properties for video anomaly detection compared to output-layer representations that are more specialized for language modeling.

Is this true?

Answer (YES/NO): YES